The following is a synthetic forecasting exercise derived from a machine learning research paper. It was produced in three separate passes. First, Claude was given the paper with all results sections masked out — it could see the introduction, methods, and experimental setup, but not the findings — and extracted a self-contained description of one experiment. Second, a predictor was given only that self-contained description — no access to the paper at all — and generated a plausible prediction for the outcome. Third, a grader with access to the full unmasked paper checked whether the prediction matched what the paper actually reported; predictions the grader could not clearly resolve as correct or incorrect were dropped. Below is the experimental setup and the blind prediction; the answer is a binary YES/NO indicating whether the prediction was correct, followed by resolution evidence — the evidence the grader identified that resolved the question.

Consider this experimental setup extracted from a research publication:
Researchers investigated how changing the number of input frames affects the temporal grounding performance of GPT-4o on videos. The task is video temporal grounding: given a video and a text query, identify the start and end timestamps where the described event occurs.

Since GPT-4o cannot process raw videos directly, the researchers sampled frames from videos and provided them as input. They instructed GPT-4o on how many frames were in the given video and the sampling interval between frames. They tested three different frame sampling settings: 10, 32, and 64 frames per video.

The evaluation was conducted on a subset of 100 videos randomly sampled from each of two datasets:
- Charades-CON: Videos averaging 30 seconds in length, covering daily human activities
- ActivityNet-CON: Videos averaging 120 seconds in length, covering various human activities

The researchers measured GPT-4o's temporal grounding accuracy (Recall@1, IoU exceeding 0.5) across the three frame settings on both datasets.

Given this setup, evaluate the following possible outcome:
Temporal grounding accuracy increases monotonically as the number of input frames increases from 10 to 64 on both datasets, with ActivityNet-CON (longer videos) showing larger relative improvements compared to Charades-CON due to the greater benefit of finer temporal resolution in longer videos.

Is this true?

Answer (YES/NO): NO